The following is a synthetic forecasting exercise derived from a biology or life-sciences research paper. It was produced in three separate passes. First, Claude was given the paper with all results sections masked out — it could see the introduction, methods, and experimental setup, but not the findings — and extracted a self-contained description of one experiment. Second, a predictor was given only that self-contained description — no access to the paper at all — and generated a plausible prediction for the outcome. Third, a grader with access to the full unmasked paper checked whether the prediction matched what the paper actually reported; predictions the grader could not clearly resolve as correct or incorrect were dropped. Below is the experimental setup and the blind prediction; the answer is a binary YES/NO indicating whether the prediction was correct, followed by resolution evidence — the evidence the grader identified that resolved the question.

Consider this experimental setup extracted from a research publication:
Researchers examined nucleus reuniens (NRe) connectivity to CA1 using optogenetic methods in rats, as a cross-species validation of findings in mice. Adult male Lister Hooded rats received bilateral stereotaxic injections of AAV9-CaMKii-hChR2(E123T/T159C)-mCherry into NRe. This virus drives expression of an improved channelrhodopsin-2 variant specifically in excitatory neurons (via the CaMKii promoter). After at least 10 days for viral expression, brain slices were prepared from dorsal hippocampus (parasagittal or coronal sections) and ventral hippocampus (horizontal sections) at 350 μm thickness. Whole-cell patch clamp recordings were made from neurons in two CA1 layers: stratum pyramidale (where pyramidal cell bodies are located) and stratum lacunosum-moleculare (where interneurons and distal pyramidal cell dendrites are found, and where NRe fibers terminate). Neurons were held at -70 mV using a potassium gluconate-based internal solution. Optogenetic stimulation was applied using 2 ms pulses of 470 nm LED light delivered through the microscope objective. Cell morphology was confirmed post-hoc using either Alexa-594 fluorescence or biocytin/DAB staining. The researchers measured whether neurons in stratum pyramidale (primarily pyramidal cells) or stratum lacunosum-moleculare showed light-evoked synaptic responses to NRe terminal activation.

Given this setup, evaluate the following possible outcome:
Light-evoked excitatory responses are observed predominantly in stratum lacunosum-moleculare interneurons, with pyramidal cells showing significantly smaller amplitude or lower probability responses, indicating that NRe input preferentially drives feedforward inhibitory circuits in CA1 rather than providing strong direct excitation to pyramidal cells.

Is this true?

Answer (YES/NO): NO